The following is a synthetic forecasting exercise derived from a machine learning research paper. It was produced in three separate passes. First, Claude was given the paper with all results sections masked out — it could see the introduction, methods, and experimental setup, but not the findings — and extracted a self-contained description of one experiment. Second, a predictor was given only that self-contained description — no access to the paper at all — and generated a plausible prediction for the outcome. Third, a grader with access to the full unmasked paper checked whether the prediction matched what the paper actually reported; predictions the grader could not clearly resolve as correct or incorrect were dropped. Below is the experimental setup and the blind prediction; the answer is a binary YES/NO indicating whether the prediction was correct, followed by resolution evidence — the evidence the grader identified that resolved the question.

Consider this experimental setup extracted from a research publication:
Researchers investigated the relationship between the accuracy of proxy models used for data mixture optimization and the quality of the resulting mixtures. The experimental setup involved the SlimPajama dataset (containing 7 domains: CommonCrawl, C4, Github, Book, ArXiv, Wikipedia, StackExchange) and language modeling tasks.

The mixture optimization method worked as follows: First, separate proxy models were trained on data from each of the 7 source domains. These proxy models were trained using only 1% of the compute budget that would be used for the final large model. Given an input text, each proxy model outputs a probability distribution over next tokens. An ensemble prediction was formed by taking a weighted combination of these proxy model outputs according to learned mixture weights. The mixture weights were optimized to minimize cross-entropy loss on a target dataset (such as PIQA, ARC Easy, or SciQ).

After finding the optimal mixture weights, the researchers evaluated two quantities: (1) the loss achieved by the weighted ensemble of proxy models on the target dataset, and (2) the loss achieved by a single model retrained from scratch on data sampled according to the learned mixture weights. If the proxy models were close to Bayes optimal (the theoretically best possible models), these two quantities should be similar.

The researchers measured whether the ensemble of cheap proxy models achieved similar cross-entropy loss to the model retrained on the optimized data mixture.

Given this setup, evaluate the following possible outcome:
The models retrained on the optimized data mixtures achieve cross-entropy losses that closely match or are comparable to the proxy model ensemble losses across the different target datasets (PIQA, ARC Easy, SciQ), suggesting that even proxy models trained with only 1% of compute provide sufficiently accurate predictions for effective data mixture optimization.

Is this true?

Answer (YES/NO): NO